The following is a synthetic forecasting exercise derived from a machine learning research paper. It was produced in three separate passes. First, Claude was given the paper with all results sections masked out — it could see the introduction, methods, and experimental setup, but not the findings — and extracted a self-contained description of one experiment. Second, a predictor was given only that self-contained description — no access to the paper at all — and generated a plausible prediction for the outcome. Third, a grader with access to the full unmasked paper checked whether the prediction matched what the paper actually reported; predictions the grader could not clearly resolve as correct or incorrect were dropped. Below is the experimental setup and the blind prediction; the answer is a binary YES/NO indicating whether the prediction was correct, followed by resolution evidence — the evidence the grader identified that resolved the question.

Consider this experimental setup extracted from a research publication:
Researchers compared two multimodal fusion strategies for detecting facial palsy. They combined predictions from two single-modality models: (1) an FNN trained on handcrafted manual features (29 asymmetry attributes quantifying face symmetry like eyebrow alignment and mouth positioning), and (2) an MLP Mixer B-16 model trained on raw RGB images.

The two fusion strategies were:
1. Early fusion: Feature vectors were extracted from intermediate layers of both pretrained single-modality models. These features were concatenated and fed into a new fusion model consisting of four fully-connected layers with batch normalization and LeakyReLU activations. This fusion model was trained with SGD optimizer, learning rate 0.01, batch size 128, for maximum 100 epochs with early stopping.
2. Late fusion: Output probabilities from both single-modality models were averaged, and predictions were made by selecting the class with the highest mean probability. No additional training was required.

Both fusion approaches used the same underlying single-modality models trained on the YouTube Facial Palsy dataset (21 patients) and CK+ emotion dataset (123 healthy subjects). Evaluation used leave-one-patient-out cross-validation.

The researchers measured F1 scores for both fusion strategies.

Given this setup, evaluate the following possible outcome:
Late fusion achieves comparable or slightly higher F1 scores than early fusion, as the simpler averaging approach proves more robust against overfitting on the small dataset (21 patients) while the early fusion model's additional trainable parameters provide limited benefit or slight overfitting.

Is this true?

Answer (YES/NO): NO